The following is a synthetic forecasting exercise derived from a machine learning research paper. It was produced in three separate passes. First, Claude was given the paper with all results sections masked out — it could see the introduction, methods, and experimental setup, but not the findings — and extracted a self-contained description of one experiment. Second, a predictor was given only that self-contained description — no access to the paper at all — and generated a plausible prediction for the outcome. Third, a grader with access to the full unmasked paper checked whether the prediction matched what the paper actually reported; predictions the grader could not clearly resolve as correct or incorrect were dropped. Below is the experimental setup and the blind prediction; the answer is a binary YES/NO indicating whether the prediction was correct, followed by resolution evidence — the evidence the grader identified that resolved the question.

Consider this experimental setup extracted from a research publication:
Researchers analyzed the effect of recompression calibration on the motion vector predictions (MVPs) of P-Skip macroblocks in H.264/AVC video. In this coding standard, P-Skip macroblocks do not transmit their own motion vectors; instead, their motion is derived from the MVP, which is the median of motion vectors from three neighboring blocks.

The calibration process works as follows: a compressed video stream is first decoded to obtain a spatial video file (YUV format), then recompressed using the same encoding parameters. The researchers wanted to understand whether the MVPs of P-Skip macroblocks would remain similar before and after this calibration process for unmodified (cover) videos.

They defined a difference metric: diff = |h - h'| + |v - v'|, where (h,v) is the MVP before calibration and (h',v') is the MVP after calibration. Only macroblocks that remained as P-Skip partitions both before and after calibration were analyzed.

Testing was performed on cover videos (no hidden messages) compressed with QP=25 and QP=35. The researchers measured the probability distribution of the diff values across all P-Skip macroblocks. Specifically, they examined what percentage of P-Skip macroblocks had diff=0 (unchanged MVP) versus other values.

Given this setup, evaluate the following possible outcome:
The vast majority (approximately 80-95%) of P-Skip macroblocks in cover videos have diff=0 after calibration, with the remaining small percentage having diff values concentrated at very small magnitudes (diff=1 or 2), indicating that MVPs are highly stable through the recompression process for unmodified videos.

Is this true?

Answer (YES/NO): YES